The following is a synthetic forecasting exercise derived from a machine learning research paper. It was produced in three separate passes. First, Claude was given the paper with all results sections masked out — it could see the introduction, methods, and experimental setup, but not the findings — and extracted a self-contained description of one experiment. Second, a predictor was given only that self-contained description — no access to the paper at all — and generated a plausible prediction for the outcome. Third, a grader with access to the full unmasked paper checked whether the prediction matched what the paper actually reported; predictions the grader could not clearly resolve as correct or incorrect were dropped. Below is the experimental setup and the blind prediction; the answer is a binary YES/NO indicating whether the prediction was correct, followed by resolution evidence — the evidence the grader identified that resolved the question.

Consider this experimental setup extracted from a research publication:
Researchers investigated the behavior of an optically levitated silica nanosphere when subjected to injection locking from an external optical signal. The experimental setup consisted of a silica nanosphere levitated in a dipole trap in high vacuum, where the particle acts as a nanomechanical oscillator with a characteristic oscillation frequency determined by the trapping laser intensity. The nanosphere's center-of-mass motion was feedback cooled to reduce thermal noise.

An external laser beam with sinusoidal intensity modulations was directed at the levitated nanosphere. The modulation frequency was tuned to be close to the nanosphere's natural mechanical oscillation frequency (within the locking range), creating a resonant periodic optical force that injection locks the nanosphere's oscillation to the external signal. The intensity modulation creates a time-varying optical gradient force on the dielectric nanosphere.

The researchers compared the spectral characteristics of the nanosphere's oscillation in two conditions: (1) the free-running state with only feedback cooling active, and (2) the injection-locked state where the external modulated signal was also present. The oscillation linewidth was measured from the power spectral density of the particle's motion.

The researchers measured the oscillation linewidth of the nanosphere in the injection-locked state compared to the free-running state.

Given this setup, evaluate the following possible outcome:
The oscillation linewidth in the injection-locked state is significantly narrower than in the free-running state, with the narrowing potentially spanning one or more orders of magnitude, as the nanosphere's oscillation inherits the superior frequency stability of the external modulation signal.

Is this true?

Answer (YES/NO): YES